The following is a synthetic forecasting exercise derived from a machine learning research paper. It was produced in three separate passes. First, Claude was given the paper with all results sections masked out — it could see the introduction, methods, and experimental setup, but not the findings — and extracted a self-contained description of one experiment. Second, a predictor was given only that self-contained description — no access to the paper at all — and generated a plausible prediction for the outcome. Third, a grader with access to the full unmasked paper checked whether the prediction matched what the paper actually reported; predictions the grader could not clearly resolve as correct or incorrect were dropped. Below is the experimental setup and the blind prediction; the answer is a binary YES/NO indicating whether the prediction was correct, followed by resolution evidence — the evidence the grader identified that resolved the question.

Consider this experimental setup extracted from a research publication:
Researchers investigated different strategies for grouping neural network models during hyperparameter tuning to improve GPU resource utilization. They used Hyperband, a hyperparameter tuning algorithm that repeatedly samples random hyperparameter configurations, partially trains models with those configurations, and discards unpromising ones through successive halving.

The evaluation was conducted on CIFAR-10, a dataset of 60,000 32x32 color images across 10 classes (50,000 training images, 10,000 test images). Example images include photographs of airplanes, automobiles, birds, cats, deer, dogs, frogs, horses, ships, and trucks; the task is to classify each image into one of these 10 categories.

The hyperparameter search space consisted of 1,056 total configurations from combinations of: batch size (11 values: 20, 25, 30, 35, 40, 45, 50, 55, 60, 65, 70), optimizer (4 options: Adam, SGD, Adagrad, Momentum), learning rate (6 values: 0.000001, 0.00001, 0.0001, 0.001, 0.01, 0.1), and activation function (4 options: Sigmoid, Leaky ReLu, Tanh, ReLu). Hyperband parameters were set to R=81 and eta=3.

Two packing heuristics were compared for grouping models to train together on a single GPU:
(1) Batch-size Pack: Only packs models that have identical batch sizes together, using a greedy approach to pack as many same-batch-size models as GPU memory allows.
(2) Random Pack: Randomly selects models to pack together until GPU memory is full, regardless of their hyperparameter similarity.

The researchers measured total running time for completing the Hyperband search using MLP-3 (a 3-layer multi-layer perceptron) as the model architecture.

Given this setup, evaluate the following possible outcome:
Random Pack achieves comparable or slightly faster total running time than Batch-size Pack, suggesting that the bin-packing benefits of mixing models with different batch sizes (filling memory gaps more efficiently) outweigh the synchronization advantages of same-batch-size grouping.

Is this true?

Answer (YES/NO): NO